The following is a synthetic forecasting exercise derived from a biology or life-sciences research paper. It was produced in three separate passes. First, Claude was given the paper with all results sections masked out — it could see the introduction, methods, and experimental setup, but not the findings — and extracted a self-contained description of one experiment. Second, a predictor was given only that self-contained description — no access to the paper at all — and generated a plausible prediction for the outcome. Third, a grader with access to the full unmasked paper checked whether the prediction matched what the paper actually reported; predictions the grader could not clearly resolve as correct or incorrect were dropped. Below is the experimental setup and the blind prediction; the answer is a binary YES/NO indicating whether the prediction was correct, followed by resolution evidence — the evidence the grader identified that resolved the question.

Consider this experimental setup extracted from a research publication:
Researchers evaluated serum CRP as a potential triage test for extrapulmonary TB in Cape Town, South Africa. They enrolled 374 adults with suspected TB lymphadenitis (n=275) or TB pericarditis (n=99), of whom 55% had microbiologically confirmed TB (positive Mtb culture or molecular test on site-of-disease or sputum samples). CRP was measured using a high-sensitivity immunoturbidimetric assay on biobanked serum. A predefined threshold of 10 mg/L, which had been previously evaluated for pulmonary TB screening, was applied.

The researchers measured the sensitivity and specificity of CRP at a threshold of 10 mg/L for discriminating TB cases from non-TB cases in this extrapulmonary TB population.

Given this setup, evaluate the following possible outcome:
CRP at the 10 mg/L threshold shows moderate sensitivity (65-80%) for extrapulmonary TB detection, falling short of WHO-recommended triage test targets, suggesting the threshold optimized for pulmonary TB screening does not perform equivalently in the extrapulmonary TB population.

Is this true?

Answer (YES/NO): NO